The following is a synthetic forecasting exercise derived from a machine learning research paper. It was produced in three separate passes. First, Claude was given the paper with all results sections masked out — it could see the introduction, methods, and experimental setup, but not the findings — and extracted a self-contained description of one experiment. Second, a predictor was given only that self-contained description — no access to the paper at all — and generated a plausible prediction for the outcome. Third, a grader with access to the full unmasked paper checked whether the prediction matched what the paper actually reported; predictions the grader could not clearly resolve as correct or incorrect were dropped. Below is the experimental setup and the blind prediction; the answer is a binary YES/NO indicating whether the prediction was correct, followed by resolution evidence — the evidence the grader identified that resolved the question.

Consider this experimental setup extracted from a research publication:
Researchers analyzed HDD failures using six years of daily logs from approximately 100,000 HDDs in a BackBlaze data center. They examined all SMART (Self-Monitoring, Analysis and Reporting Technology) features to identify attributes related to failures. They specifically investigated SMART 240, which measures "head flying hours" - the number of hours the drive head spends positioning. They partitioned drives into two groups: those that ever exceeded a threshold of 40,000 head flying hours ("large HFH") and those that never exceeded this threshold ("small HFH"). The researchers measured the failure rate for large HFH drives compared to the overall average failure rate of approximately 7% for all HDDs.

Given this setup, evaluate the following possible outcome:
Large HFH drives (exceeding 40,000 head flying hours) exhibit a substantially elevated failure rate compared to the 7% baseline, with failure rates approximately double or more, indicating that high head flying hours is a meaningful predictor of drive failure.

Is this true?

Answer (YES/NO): YES